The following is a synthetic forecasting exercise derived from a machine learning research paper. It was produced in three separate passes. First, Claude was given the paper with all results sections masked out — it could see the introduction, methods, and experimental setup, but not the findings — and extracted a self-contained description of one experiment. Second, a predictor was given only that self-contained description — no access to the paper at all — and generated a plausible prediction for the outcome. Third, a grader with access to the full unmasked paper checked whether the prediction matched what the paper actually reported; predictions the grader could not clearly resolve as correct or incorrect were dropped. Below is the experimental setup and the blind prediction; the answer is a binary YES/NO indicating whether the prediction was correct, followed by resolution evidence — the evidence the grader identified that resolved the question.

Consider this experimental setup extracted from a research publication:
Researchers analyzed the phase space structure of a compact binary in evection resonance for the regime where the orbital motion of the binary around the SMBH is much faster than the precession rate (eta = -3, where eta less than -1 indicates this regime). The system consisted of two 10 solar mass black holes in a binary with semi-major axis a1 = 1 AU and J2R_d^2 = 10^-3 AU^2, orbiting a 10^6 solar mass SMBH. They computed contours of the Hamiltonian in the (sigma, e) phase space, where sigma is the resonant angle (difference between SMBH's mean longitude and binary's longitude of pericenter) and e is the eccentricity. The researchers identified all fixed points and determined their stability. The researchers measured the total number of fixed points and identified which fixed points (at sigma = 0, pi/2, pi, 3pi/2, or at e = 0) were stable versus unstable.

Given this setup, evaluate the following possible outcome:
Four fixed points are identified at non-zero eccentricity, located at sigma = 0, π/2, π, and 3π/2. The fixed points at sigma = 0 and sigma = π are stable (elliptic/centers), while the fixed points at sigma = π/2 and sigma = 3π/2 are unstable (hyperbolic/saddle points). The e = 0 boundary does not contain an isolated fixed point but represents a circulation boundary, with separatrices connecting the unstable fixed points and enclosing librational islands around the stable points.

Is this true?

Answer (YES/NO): NO